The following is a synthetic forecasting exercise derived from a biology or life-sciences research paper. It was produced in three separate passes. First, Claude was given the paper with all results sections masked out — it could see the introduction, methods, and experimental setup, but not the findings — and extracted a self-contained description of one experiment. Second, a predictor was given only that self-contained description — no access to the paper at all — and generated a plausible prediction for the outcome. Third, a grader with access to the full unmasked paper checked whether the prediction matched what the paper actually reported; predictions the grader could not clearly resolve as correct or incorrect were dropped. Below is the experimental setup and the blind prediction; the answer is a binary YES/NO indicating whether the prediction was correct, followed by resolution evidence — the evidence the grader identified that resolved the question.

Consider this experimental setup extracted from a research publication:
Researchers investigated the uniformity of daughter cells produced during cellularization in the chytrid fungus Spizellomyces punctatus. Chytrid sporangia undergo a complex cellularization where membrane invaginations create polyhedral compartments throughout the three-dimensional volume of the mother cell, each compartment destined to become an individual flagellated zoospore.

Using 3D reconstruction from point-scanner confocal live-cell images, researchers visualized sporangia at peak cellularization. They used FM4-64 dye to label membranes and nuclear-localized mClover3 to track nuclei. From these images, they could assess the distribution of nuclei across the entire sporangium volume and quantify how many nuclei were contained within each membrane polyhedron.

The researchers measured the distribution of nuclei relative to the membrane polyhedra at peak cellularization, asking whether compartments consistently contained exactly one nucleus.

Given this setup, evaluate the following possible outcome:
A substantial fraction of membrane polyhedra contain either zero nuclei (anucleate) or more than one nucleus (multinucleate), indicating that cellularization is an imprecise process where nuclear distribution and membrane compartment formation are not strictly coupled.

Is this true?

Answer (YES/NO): NO